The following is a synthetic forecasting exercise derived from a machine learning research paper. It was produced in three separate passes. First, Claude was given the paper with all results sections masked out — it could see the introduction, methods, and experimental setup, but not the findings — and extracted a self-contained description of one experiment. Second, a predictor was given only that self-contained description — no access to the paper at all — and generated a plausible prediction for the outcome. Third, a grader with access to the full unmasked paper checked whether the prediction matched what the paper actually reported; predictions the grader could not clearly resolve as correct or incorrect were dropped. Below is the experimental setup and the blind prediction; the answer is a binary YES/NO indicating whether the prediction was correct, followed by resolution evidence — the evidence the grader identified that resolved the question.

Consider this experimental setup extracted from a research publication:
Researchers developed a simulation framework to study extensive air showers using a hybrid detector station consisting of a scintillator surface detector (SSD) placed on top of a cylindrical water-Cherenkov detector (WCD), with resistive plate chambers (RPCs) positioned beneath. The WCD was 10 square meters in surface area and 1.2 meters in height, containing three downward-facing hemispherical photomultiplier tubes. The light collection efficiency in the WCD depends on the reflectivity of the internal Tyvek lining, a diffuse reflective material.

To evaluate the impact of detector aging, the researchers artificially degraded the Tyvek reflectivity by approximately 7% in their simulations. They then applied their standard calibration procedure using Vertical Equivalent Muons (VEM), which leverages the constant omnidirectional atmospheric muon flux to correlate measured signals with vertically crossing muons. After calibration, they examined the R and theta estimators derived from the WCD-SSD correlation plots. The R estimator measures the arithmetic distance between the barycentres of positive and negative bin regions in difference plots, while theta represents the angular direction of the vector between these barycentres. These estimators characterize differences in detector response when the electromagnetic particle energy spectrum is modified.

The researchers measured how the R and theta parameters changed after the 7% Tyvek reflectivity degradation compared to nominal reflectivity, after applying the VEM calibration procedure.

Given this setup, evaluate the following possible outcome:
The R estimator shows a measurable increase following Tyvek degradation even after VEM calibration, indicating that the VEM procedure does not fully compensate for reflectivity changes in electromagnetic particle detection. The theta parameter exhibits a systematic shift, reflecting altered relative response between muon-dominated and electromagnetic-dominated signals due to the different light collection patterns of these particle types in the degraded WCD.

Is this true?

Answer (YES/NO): NO